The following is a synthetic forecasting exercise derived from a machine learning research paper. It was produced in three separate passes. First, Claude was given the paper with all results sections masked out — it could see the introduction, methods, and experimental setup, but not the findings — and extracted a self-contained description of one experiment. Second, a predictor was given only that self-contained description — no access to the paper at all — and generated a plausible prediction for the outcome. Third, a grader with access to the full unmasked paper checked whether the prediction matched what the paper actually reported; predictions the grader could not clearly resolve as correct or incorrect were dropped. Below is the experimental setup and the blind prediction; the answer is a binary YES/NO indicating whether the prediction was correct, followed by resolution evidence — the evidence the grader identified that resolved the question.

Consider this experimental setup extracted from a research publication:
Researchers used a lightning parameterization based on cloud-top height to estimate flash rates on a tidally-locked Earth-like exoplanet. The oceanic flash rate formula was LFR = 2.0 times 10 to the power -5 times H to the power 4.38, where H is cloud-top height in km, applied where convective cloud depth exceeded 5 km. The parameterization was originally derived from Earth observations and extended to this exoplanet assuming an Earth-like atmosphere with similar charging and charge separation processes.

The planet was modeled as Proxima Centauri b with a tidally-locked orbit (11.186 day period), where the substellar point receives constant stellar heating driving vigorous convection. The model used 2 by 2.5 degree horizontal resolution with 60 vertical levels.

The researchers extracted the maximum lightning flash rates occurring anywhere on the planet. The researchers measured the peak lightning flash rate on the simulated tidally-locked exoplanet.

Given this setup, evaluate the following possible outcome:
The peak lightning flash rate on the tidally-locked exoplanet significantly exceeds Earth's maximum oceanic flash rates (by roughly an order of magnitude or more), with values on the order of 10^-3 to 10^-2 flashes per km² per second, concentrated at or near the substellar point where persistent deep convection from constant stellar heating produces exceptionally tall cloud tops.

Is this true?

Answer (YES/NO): NO